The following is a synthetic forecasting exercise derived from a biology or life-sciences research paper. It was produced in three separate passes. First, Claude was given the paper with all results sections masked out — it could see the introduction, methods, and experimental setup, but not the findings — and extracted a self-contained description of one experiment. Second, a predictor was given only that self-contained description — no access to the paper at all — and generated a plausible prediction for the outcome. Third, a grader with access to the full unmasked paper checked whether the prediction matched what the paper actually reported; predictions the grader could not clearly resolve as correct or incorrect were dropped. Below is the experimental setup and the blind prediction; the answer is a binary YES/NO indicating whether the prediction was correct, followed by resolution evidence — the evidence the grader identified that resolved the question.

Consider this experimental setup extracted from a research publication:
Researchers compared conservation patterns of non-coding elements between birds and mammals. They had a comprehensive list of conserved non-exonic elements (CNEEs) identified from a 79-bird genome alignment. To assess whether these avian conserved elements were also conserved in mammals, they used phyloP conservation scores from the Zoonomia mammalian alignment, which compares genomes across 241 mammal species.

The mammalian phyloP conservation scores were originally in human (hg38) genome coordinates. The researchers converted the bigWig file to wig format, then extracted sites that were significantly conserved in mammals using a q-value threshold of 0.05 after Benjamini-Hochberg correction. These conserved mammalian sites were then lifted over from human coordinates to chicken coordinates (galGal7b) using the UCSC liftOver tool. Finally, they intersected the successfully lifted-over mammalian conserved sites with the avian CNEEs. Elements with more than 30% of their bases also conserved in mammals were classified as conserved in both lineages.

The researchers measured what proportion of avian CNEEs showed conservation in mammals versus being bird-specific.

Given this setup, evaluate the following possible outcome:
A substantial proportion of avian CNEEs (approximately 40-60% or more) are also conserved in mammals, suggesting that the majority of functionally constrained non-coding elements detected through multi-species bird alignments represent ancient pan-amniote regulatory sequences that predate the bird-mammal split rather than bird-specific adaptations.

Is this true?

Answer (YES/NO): NO